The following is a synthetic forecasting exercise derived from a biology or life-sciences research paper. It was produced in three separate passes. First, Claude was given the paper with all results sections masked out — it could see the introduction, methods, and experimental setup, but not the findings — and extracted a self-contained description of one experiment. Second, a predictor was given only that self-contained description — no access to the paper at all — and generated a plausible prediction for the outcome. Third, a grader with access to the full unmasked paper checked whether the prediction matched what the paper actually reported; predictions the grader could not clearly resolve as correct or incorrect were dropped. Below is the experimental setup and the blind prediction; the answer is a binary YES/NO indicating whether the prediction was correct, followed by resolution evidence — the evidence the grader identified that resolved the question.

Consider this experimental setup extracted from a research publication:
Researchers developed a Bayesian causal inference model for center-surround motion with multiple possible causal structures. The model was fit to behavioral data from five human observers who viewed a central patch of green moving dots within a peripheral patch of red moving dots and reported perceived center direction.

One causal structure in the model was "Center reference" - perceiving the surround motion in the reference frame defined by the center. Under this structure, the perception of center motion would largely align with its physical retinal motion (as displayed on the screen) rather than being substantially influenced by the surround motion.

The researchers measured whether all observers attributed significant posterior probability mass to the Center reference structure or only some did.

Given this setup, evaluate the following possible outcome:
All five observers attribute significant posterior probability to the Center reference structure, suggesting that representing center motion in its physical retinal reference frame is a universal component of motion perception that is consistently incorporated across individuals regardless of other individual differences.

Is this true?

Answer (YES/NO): NO